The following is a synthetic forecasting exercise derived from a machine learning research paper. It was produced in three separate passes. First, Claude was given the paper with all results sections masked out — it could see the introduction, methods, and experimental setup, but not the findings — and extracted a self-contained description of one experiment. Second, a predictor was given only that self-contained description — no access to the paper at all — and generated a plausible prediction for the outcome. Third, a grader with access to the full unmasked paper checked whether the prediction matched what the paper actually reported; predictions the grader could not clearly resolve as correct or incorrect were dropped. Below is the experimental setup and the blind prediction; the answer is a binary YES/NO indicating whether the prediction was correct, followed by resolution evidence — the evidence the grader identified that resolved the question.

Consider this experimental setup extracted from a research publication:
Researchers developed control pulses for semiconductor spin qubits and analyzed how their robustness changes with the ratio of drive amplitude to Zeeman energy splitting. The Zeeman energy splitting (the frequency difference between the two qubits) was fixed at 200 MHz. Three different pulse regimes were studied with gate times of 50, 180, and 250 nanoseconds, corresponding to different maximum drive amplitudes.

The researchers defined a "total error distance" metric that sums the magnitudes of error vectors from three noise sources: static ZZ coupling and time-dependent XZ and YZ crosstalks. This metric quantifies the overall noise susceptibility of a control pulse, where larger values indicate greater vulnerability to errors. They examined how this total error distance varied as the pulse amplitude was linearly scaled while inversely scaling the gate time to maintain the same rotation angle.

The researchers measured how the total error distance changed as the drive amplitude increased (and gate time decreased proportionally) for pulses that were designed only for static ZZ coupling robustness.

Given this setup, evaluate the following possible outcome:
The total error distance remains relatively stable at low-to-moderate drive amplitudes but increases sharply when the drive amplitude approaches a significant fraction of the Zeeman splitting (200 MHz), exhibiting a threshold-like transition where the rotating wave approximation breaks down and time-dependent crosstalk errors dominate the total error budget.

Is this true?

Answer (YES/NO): NO